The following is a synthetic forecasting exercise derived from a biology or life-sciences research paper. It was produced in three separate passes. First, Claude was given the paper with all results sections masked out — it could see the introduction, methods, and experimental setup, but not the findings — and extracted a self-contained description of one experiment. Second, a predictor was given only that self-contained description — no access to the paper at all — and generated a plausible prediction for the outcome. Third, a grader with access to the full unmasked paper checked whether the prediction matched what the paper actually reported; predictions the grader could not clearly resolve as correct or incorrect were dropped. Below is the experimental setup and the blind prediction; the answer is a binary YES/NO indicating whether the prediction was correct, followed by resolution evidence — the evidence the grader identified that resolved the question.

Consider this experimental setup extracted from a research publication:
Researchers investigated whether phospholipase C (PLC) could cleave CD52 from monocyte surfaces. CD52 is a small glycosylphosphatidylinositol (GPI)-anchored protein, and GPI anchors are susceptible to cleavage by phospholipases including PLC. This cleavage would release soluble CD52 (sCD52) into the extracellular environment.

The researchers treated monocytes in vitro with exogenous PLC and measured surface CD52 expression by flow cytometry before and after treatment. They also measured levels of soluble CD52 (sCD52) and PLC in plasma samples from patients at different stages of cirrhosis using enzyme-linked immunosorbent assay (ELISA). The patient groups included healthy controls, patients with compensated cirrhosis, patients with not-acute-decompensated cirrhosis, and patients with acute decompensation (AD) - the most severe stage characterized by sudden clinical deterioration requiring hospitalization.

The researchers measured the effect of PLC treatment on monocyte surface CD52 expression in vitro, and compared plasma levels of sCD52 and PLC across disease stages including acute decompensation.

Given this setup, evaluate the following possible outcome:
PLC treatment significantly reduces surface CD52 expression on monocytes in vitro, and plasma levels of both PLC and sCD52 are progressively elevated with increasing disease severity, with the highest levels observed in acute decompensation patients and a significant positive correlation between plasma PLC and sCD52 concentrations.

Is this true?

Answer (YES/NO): NO